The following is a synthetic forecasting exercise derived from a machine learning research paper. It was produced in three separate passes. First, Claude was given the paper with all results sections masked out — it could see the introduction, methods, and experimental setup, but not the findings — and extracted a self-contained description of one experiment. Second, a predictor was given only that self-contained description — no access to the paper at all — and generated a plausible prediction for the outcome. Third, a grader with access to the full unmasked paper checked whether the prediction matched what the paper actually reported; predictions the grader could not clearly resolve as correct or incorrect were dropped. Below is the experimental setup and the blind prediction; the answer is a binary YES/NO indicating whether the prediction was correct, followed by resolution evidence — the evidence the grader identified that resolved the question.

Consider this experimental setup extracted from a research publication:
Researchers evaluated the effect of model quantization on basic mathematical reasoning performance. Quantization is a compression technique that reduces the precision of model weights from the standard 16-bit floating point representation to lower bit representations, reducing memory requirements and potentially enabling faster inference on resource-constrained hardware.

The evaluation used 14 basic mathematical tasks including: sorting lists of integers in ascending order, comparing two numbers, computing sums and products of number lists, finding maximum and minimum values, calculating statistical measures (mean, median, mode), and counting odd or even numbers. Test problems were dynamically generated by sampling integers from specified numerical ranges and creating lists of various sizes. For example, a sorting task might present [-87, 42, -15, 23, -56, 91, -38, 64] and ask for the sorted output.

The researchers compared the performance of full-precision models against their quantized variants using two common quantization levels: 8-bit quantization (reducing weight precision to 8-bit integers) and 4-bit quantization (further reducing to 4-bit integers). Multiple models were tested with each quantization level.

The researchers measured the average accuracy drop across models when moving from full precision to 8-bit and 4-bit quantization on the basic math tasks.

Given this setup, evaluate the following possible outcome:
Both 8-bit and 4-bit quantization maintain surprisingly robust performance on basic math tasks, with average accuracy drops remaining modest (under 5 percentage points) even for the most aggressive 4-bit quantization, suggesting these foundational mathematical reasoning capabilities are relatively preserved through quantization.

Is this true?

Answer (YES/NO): YES